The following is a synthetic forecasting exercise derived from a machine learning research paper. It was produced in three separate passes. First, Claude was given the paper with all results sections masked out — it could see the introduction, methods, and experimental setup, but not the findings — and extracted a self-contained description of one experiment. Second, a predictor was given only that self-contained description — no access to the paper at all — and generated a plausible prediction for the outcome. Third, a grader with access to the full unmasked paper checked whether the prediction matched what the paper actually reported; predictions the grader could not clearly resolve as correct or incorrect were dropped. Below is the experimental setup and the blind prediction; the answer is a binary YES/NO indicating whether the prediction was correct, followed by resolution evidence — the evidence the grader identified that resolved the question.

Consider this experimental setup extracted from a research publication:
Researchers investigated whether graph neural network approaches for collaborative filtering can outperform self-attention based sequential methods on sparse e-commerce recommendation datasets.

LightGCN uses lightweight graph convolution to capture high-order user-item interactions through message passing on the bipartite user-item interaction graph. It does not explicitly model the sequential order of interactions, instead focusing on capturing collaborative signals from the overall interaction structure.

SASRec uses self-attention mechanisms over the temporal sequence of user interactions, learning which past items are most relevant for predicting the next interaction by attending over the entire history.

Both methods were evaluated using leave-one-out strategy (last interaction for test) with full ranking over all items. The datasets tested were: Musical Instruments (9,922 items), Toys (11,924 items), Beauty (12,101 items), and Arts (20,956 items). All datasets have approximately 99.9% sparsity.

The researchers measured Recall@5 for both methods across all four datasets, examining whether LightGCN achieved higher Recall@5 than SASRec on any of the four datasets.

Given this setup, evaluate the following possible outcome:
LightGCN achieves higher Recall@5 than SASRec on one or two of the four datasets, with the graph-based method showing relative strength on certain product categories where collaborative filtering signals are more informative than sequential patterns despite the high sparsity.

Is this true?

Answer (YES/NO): NO